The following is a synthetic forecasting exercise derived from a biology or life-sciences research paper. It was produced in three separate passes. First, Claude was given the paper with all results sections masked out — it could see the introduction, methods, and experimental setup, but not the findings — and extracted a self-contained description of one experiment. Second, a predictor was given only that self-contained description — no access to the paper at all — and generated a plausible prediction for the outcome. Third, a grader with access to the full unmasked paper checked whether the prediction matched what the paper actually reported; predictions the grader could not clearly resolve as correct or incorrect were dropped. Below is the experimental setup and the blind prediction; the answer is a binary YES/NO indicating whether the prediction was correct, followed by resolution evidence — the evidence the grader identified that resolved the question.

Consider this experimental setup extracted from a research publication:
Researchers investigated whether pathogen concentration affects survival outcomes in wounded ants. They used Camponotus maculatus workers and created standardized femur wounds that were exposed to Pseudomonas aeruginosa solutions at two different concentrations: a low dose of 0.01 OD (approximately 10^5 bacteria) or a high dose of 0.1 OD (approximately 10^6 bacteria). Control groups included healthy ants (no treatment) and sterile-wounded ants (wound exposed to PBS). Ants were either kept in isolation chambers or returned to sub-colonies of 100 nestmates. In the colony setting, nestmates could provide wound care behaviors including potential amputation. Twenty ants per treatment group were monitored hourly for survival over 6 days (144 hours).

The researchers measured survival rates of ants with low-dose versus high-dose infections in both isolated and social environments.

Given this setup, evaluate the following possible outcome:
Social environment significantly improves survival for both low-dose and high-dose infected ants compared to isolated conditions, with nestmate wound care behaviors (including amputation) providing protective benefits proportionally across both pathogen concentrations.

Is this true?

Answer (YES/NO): NO